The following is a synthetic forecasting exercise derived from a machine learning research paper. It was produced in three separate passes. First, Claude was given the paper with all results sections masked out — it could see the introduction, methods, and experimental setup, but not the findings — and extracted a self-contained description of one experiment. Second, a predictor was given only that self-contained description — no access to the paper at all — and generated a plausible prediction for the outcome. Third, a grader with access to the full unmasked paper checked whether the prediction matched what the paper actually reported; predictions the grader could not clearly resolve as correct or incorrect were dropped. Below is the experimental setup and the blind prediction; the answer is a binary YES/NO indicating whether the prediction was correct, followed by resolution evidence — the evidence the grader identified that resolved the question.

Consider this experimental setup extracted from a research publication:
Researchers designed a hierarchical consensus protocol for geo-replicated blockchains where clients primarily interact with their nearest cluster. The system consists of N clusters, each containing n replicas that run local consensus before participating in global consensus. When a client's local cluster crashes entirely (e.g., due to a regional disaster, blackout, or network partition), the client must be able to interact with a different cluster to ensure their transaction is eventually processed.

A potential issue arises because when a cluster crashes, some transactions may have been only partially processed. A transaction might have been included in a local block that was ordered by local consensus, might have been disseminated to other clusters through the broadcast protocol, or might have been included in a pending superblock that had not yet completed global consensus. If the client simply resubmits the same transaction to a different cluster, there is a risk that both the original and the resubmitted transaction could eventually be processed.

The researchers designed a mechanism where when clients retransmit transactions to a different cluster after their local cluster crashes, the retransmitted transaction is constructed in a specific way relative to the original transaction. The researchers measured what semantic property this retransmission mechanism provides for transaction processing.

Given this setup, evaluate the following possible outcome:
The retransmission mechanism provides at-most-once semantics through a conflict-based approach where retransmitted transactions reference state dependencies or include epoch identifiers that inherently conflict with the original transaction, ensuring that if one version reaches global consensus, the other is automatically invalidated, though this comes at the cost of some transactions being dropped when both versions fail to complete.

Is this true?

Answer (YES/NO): NO